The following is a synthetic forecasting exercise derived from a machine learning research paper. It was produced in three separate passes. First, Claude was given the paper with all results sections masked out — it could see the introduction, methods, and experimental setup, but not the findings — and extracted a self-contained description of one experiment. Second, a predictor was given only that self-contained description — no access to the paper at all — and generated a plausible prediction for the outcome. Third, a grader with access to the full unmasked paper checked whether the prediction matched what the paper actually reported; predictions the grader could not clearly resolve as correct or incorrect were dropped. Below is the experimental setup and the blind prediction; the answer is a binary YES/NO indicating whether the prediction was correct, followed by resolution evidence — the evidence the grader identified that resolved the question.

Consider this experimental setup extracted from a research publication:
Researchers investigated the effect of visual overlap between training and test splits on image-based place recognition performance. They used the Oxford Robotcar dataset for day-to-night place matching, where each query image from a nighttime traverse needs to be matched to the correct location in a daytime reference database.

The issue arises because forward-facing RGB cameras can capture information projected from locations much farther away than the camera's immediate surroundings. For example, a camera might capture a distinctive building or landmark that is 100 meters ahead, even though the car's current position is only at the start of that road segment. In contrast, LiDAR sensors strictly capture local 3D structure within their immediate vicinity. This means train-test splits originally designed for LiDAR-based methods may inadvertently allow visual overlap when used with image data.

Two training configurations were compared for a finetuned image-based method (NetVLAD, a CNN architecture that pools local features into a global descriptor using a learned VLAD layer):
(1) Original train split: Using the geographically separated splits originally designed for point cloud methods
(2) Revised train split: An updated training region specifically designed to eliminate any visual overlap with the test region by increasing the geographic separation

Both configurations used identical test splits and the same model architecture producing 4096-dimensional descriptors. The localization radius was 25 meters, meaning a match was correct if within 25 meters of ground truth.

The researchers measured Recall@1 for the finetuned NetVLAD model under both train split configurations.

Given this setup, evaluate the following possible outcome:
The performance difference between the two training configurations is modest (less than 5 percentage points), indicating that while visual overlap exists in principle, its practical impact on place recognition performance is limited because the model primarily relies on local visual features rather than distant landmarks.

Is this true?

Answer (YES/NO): YES